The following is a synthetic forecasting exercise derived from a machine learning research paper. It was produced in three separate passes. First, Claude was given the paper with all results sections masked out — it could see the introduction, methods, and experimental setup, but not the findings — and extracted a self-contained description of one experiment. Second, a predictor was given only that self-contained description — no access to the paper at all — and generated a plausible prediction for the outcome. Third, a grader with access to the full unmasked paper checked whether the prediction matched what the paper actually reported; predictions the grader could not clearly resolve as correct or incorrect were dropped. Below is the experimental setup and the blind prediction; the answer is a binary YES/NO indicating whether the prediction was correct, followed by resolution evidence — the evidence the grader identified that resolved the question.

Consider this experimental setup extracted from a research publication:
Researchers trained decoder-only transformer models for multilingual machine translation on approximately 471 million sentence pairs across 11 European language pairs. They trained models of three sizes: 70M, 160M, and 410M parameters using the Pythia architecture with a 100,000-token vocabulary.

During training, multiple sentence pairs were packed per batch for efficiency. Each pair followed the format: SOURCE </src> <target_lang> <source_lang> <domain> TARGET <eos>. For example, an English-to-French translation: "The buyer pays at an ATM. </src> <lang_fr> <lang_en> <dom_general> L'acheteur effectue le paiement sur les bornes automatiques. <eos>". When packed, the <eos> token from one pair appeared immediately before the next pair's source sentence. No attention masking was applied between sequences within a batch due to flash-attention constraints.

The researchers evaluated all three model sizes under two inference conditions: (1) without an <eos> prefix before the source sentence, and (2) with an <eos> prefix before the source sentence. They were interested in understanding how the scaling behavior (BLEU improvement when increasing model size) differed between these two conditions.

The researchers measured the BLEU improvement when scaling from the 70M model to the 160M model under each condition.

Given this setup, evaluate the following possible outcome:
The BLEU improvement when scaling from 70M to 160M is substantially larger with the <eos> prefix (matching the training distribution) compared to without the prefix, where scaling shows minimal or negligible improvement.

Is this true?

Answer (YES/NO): NO